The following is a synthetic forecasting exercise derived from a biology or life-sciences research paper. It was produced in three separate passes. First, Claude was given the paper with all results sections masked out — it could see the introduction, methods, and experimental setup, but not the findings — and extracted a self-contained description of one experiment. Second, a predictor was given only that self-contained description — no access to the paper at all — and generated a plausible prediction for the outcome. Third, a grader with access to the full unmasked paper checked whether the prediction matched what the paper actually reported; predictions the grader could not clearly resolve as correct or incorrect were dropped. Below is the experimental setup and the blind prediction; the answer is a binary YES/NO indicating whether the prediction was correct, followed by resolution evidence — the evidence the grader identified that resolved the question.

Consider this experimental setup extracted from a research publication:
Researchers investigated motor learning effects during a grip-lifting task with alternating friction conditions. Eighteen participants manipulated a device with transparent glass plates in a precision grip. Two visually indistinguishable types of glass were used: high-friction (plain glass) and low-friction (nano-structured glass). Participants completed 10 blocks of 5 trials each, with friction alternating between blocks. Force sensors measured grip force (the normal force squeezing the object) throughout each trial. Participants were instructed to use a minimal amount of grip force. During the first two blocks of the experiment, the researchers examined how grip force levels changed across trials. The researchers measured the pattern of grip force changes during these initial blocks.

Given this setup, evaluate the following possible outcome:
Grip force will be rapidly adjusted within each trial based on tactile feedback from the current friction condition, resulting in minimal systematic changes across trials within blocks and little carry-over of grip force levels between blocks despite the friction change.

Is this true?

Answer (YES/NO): NO